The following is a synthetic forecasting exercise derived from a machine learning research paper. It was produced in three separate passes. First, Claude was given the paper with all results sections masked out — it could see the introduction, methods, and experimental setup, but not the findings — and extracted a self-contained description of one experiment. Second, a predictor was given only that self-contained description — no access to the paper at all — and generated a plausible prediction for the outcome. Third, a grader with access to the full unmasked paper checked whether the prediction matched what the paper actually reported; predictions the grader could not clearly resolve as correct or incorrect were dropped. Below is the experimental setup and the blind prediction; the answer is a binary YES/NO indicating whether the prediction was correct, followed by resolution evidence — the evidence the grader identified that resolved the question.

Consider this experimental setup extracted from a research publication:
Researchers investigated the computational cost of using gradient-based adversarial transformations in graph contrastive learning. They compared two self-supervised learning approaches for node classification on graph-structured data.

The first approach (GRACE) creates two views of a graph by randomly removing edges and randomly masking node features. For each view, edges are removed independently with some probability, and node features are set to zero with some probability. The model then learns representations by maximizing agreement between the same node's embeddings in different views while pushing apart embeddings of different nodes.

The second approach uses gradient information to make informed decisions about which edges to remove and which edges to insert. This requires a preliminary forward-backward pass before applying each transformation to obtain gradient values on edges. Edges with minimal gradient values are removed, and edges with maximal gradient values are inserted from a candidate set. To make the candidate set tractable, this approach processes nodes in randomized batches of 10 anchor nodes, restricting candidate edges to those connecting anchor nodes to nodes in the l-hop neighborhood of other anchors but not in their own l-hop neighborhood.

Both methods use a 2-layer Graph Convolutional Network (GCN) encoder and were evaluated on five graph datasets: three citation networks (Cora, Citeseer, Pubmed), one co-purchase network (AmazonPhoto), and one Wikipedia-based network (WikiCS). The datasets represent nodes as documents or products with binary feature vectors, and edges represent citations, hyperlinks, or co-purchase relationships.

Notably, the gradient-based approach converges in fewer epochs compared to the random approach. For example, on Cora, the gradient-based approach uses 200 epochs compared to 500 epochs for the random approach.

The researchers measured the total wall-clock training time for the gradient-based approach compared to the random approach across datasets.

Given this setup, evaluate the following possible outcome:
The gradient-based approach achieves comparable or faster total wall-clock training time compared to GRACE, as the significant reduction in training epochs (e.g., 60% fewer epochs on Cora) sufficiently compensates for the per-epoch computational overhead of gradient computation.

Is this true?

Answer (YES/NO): NO